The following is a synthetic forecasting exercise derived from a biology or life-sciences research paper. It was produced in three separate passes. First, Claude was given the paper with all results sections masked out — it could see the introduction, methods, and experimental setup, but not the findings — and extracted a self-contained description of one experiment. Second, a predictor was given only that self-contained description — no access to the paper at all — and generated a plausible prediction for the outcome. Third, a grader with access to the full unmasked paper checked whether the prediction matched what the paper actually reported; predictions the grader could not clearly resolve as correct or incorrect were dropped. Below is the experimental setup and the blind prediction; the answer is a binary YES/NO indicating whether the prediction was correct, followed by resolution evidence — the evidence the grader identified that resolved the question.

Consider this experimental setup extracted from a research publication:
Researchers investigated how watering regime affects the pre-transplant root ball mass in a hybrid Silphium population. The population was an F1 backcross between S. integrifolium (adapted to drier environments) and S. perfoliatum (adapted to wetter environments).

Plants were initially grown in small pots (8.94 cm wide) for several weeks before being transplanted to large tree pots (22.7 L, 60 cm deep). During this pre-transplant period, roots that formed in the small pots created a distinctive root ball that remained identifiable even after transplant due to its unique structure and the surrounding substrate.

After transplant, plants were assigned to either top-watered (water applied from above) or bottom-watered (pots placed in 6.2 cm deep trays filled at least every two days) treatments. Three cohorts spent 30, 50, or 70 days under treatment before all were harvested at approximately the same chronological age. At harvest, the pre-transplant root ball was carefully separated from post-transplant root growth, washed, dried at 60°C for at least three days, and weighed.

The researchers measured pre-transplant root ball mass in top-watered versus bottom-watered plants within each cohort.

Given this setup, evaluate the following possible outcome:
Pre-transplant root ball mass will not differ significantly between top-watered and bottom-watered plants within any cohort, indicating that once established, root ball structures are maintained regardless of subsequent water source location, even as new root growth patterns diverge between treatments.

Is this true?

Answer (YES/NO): NO